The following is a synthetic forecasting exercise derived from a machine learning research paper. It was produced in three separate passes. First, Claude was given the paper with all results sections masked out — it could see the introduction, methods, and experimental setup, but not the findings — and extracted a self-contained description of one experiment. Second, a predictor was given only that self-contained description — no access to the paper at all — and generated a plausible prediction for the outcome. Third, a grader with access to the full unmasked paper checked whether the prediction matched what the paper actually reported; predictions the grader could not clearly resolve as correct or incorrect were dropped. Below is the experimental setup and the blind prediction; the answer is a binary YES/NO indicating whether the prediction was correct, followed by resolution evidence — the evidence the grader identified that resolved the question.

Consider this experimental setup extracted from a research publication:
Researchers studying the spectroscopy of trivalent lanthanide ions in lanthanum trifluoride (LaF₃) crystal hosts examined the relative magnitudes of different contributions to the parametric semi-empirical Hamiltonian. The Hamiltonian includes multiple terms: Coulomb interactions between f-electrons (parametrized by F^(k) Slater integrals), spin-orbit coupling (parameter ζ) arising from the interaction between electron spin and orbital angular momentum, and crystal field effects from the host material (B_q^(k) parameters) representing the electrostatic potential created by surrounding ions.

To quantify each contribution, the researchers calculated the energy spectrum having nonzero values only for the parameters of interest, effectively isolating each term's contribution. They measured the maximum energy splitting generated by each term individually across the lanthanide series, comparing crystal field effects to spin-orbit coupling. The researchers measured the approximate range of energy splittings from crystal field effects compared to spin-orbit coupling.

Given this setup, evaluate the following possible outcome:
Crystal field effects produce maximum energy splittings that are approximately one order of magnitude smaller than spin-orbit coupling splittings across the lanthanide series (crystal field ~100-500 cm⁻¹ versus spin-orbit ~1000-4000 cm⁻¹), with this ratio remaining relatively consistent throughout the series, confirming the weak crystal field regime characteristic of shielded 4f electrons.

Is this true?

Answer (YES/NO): NO